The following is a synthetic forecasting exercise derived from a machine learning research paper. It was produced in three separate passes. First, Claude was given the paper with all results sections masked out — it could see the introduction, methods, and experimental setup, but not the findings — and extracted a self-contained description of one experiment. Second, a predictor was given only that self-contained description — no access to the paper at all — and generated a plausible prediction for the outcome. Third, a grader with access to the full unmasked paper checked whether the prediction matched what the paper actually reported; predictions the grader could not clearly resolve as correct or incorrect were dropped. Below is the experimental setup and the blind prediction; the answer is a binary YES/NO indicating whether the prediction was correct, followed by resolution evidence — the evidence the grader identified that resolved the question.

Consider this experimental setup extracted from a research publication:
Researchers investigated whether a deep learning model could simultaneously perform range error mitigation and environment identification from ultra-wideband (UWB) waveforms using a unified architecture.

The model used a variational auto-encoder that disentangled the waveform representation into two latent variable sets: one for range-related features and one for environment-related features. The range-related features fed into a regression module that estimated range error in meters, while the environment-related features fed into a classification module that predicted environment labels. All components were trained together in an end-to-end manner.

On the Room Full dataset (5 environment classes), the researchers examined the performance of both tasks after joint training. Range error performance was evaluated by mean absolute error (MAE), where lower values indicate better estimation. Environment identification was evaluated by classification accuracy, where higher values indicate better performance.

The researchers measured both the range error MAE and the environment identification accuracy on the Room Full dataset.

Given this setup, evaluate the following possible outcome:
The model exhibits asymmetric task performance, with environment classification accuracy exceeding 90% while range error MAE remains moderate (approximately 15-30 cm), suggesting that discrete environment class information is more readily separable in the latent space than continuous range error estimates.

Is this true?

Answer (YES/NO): NO